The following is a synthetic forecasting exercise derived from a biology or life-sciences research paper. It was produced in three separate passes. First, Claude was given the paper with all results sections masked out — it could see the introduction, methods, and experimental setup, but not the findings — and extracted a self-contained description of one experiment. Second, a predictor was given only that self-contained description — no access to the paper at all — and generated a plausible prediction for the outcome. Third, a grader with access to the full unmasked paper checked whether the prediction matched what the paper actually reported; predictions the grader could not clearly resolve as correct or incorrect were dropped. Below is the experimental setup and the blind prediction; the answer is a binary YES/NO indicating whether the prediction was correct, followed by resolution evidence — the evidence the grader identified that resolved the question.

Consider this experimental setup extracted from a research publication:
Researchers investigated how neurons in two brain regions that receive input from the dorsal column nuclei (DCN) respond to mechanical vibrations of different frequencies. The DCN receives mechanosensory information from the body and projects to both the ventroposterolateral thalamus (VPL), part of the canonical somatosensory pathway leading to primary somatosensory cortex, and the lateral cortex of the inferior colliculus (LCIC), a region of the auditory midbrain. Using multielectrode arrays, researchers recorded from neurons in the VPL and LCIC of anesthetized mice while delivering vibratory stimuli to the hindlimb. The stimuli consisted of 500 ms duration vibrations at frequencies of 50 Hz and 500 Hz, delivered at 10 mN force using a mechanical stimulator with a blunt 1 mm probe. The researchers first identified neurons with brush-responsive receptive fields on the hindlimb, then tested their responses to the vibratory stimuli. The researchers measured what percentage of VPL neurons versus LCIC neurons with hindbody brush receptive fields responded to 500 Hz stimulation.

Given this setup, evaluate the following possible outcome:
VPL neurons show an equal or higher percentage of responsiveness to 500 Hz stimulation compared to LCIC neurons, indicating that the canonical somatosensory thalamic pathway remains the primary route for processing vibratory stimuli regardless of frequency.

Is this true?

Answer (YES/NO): NO